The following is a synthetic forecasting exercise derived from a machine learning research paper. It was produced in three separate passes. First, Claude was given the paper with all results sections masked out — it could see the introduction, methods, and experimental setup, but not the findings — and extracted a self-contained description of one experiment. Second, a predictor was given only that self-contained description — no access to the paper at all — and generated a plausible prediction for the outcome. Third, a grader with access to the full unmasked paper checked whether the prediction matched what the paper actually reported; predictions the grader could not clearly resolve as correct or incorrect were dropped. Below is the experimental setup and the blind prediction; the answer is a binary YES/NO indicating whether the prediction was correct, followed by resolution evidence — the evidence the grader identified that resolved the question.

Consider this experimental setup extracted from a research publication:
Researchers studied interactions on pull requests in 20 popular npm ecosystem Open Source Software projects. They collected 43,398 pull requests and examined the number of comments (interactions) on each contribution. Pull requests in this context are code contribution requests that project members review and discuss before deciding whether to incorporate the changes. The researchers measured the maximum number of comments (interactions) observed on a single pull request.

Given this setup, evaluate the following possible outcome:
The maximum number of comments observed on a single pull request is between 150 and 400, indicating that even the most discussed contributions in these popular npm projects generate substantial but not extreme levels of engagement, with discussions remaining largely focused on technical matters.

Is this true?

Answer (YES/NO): NO